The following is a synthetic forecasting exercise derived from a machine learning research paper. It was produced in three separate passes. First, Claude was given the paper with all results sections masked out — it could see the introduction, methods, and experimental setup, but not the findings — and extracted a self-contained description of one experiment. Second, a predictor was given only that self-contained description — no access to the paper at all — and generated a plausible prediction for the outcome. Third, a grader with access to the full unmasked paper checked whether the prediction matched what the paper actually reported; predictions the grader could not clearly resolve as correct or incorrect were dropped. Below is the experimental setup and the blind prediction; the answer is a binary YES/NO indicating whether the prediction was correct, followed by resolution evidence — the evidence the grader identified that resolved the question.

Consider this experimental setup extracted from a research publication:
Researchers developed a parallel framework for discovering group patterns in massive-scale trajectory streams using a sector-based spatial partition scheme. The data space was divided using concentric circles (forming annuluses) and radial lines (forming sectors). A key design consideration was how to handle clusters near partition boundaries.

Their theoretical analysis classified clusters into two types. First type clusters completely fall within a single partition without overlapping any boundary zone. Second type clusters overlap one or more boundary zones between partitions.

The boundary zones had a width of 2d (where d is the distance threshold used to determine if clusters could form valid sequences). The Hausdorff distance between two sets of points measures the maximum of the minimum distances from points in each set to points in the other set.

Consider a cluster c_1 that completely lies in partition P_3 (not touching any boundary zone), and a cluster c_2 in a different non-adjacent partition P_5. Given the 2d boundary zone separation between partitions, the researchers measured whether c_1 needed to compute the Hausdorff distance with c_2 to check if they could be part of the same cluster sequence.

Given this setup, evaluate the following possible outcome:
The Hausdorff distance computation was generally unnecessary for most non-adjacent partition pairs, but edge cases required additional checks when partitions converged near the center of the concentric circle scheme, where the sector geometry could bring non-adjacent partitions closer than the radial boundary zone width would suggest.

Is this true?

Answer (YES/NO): NO